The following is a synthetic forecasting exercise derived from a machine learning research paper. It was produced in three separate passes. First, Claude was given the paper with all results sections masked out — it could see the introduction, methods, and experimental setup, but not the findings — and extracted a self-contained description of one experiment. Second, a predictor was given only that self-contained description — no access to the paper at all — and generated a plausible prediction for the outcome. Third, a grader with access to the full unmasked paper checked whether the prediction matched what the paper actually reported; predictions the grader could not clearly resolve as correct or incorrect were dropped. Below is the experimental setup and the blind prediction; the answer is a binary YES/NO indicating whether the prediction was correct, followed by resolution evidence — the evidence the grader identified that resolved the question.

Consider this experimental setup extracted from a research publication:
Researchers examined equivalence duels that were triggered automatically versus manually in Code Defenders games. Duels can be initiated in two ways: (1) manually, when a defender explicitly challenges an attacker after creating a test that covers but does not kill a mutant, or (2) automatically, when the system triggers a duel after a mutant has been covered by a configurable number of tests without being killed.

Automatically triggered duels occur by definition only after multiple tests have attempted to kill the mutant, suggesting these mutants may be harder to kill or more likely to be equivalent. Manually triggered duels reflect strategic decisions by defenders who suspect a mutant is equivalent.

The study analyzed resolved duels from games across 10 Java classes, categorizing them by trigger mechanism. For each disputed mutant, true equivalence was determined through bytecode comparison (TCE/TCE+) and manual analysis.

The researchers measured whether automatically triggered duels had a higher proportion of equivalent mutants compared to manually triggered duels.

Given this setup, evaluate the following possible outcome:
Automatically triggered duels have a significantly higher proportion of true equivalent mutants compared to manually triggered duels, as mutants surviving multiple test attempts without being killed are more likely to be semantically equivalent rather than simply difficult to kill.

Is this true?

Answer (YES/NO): NO